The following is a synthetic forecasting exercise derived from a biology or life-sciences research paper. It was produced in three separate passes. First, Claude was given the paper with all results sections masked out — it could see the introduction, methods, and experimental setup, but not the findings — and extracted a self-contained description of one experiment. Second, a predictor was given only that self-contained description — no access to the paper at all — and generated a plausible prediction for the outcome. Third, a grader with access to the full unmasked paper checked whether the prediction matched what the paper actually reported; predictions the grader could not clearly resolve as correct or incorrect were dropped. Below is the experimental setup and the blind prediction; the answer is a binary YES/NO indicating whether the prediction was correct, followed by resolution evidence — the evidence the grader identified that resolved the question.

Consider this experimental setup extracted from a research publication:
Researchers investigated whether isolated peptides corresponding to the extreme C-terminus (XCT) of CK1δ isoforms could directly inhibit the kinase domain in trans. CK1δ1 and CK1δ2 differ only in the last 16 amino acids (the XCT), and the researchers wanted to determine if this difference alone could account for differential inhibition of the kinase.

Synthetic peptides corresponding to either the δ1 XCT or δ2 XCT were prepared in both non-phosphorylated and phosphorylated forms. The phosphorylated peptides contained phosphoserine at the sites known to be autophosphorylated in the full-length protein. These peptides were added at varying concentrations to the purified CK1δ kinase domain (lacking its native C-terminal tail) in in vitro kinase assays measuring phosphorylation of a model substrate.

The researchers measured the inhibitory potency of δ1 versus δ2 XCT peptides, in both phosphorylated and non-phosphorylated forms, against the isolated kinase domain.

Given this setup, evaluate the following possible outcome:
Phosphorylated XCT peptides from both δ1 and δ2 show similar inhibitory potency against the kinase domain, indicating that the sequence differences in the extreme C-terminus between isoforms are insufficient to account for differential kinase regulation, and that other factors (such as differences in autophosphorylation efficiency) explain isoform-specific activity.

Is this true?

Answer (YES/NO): NO